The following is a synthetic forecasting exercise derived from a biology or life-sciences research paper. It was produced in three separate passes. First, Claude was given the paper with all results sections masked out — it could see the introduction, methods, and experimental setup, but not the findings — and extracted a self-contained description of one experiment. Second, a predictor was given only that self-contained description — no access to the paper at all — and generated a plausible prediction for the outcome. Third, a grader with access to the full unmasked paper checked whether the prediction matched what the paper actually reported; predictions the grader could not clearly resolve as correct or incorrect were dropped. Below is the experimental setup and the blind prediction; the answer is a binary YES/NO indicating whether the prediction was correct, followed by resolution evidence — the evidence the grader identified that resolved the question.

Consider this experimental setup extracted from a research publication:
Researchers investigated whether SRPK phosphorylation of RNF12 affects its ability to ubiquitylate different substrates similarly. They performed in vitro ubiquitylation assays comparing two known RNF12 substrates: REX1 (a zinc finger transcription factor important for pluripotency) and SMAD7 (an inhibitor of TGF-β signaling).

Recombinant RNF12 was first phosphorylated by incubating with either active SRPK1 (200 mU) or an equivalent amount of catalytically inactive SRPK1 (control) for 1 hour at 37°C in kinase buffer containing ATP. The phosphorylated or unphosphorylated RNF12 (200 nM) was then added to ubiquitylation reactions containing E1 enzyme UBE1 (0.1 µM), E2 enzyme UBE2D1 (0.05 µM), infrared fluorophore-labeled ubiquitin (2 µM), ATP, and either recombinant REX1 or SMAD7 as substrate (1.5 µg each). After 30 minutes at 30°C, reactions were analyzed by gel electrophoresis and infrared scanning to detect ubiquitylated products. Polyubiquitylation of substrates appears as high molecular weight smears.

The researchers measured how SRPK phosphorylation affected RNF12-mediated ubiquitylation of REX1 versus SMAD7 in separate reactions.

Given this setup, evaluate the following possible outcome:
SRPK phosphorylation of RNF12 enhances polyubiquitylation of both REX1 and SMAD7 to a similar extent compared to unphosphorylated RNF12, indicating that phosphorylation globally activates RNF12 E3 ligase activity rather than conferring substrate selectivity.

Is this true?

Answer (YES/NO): YES